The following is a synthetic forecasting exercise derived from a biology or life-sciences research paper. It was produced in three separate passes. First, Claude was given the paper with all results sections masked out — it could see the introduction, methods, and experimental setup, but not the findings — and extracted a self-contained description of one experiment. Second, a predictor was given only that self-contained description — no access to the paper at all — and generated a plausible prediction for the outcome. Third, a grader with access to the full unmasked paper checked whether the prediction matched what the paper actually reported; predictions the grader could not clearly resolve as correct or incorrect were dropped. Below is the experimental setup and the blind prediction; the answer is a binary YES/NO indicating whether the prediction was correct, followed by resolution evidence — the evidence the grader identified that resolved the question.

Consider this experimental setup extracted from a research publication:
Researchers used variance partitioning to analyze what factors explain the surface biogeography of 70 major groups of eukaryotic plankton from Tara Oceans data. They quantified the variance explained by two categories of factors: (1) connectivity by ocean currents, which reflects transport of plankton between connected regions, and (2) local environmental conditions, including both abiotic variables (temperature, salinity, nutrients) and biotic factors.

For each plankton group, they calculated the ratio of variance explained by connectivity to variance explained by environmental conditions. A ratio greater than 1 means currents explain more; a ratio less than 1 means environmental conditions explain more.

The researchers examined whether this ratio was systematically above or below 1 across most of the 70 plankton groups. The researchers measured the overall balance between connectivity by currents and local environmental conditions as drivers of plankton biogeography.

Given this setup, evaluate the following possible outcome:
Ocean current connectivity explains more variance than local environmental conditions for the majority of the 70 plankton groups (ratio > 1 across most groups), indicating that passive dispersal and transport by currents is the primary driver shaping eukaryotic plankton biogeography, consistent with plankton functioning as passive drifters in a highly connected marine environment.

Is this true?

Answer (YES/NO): YES